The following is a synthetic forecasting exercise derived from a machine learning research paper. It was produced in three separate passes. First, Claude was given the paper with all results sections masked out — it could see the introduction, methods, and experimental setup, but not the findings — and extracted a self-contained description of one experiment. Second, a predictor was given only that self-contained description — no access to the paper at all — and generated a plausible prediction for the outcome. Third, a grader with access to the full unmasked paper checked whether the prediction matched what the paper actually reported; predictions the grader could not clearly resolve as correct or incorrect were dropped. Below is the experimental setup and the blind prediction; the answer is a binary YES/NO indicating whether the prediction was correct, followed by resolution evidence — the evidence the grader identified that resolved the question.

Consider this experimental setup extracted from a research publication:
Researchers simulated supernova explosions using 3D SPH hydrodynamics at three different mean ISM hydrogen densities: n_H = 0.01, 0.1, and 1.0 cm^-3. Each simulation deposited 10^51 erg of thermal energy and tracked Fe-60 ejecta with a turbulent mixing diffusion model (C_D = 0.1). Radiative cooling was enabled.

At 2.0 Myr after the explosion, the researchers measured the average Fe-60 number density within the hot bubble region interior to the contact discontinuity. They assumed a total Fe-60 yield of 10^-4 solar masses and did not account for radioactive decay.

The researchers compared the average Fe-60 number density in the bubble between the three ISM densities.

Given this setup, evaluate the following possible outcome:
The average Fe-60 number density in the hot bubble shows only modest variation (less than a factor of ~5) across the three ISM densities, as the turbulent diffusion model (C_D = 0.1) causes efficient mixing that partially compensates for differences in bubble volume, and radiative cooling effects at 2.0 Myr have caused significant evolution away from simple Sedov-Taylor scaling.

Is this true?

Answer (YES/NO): NO